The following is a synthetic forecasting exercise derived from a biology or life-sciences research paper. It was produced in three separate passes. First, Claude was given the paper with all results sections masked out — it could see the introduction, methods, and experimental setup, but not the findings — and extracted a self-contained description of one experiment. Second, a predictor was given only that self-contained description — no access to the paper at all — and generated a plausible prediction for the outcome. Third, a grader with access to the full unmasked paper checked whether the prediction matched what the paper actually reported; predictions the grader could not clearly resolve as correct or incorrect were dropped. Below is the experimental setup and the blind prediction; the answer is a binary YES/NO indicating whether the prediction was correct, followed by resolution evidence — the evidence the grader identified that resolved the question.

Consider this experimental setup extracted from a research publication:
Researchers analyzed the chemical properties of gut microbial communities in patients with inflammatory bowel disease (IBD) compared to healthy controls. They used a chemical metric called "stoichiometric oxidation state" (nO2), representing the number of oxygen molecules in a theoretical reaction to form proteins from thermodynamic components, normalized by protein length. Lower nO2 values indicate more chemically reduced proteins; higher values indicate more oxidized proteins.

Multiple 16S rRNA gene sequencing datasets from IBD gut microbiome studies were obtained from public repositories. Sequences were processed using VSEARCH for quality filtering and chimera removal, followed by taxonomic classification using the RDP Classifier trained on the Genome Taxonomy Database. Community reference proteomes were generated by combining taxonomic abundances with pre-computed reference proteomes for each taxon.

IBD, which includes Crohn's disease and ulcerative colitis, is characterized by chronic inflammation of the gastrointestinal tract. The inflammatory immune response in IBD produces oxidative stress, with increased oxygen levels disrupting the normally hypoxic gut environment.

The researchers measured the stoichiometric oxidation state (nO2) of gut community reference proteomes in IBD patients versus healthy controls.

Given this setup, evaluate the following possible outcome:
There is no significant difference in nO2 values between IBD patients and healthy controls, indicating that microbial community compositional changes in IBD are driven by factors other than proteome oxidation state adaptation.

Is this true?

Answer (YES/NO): NO